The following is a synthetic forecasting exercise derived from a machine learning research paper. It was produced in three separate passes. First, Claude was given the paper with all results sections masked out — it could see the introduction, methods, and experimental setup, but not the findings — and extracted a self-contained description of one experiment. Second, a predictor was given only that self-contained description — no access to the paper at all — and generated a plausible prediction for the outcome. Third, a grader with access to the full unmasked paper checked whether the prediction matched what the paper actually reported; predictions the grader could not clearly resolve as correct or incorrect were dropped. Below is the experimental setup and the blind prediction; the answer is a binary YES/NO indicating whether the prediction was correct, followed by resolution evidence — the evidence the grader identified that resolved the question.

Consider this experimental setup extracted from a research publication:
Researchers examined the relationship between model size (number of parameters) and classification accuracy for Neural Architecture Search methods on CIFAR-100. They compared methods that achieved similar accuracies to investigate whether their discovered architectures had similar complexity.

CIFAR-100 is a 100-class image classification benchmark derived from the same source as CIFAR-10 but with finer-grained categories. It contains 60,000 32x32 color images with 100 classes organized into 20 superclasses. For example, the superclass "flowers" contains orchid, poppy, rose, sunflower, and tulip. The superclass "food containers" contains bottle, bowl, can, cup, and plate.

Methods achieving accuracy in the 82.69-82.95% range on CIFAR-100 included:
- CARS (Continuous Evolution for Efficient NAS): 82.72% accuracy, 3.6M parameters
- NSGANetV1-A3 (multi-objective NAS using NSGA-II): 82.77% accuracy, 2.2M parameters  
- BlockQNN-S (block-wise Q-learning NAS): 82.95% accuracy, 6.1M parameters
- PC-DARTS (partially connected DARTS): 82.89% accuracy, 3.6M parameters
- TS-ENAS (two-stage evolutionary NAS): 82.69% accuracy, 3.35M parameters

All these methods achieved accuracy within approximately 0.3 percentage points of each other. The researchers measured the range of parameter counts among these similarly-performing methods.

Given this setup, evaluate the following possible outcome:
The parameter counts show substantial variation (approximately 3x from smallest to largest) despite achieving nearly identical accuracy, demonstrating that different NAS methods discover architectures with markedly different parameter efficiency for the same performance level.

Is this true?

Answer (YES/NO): YES